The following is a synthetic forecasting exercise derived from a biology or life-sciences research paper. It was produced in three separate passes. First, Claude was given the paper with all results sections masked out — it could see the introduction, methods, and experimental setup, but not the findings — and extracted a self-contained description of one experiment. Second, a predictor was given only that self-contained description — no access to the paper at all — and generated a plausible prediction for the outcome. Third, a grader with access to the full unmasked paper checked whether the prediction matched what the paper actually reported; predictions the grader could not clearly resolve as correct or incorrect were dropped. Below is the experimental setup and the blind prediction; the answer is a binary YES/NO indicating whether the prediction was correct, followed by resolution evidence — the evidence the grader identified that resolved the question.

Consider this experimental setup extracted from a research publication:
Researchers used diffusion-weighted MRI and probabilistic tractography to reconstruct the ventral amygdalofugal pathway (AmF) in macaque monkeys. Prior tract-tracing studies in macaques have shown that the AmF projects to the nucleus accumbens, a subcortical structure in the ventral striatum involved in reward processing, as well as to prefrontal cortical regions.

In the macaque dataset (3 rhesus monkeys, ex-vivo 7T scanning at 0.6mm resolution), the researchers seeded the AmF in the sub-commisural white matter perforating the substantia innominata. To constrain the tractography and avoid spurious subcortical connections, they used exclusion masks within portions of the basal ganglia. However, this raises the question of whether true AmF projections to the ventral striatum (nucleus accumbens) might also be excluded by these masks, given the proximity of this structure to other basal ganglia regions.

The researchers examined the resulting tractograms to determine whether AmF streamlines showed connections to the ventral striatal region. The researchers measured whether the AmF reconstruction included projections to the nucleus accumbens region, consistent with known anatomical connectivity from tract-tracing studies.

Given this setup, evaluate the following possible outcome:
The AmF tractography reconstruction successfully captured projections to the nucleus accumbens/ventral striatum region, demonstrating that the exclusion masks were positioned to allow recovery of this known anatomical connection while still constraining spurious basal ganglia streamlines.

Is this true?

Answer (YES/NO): YES